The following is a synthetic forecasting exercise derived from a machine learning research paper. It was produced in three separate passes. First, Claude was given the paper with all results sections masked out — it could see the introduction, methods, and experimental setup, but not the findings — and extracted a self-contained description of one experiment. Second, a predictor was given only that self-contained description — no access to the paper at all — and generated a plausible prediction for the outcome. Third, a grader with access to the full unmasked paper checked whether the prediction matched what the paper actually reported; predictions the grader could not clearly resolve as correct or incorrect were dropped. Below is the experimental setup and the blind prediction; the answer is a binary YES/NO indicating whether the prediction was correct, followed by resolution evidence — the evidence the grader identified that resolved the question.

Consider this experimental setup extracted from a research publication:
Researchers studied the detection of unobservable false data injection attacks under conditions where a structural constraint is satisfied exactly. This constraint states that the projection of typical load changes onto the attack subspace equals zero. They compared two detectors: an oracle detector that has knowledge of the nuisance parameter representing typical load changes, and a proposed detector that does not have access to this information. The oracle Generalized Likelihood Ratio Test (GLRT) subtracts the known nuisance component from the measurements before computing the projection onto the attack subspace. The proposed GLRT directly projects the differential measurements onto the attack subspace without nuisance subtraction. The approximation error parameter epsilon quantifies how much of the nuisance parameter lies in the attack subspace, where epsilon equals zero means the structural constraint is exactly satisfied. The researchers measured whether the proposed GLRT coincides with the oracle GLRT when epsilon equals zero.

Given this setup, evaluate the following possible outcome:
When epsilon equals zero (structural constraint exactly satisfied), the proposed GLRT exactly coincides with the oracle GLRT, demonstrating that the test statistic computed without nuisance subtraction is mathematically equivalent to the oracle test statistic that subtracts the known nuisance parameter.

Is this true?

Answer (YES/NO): YES